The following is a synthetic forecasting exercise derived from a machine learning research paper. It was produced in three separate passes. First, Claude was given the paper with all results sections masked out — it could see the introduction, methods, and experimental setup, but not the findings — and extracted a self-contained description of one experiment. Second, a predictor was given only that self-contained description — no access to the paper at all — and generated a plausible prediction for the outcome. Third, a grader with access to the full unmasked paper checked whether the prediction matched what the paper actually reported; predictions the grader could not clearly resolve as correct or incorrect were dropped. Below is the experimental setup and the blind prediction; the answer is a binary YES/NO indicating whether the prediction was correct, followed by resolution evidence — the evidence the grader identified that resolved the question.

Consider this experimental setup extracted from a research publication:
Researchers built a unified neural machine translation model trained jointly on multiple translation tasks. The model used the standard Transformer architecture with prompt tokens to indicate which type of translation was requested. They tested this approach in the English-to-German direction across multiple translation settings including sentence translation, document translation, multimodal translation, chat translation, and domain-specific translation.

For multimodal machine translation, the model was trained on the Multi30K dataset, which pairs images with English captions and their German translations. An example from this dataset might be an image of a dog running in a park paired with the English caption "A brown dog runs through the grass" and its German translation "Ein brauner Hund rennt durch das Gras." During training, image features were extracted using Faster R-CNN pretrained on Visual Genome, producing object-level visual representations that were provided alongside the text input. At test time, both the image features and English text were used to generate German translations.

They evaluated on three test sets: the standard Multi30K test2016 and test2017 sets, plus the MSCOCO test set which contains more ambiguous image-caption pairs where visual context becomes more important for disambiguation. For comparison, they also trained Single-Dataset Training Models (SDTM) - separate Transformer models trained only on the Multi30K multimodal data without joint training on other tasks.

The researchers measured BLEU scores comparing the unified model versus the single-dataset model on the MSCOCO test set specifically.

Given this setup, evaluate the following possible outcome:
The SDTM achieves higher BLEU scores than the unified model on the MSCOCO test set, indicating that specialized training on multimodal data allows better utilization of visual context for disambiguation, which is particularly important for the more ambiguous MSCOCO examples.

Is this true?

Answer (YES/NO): YES